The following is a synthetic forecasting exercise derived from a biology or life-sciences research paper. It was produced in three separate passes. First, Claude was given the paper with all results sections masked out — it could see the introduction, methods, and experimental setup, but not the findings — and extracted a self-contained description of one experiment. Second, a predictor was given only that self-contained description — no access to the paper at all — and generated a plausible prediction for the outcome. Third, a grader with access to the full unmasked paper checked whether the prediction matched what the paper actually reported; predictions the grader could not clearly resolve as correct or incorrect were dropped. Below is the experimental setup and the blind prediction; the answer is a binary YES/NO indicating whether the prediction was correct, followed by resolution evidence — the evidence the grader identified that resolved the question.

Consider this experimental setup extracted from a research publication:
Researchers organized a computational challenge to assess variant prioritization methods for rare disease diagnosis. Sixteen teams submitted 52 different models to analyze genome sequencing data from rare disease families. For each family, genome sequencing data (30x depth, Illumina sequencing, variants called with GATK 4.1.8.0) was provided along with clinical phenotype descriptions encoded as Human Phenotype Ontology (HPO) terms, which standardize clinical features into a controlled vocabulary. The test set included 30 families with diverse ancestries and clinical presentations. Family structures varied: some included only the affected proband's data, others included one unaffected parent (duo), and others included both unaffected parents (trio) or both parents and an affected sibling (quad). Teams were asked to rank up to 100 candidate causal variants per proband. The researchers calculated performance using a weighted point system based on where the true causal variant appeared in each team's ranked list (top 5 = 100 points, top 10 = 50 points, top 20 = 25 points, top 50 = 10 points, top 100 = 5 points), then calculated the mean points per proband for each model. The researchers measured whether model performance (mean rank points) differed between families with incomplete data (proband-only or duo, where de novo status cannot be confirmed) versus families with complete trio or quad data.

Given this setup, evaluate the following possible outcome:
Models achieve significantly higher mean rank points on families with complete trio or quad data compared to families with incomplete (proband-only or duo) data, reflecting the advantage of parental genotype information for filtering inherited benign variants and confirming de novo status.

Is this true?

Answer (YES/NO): YES